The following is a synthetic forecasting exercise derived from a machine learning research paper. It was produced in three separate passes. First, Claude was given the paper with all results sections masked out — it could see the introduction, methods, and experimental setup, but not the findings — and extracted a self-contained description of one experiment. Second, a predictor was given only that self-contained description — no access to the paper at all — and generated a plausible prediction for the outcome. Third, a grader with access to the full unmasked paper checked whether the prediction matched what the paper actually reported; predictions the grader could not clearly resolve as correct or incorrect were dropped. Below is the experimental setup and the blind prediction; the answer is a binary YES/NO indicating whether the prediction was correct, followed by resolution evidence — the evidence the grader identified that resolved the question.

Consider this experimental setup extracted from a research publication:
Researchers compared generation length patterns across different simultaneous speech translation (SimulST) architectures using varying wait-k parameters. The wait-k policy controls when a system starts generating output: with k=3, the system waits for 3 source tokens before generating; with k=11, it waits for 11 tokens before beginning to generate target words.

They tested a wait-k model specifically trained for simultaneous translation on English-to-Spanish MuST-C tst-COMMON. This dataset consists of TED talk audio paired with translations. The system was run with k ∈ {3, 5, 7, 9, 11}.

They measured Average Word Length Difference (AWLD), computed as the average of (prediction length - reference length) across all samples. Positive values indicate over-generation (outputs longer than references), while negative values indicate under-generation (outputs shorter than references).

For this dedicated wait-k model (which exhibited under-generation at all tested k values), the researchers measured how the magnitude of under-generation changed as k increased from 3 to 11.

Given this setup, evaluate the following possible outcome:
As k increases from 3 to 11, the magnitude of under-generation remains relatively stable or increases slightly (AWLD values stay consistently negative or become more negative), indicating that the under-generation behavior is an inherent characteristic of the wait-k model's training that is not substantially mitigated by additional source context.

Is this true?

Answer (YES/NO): NO